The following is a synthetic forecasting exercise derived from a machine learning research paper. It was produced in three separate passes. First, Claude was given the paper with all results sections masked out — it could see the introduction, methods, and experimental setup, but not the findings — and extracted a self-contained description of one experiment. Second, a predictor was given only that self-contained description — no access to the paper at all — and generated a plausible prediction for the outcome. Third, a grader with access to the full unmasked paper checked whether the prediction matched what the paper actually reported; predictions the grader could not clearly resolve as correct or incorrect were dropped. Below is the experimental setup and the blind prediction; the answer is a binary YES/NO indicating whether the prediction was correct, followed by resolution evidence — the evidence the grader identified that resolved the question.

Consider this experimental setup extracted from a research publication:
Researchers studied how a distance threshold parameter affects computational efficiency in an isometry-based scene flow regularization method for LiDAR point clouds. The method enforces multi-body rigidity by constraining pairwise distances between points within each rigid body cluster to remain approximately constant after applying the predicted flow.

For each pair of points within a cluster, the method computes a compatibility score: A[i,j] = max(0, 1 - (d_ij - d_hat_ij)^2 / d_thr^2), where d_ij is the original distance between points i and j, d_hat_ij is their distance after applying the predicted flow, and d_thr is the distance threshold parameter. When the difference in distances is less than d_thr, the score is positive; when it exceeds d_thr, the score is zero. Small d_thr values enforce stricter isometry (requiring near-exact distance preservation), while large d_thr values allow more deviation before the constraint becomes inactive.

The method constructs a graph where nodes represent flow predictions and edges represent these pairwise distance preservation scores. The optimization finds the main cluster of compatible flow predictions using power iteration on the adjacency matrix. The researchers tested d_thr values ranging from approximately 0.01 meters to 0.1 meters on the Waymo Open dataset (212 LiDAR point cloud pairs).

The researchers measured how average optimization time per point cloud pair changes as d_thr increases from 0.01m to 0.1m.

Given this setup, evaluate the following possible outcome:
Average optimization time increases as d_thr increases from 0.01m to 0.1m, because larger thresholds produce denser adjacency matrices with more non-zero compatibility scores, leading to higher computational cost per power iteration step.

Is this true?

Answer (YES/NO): YES